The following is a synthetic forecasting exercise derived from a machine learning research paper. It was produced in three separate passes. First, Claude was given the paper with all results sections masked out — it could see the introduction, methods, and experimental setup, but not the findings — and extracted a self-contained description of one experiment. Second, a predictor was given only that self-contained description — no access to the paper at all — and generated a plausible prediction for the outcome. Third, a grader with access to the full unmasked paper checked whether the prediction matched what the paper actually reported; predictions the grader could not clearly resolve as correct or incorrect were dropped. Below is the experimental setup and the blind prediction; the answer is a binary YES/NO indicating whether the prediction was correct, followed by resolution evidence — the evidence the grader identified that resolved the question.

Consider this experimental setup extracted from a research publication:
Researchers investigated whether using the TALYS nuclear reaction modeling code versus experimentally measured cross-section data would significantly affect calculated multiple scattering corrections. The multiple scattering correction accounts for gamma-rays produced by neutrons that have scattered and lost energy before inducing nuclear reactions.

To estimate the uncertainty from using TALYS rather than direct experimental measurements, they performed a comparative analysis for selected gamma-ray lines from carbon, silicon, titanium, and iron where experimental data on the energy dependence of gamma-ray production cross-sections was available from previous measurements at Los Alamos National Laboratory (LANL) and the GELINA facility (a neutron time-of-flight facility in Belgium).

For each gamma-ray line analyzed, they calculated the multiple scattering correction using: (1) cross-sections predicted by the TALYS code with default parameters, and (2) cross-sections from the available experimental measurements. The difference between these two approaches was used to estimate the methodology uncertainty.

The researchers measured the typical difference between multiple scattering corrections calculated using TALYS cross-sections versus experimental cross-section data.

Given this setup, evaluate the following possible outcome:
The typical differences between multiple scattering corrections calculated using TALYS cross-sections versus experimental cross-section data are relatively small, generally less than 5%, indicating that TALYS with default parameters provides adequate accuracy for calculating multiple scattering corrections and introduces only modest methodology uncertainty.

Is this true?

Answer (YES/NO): NO